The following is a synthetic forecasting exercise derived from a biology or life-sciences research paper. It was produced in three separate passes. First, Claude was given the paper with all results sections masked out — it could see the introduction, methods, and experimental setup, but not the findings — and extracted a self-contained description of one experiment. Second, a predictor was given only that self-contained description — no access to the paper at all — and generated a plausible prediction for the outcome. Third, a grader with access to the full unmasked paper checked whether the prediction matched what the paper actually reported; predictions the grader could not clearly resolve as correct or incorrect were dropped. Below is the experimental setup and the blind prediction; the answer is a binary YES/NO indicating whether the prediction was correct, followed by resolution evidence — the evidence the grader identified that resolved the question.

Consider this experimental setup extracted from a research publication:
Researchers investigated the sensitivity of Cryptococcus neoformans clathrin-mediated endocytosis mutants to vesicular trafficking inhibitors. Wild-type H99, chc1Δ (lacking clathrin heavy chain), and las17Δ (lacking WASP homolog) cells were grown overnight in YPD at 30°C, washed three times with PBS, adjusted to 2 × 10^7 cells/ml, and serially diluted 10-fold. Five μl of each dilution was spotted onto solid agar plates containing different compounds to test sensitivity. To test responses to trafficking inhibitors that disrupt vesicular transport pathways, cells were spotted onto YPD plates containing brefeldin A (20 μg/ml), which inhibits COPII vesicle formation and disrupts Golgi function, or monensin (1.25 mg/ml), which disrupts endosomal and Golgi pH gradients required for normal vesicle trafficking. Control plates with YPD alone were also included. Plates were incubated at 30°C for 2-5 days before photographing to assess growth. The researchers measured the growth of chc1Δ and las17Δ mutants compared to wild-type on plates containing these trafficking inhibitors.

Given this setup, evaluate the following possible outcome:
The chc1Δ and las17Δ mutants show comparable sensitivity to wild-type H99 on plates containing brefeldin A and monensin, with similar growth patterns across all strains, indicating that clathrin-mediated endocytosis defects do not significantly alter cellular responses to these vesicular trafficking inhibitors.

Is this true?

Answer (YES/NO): NO